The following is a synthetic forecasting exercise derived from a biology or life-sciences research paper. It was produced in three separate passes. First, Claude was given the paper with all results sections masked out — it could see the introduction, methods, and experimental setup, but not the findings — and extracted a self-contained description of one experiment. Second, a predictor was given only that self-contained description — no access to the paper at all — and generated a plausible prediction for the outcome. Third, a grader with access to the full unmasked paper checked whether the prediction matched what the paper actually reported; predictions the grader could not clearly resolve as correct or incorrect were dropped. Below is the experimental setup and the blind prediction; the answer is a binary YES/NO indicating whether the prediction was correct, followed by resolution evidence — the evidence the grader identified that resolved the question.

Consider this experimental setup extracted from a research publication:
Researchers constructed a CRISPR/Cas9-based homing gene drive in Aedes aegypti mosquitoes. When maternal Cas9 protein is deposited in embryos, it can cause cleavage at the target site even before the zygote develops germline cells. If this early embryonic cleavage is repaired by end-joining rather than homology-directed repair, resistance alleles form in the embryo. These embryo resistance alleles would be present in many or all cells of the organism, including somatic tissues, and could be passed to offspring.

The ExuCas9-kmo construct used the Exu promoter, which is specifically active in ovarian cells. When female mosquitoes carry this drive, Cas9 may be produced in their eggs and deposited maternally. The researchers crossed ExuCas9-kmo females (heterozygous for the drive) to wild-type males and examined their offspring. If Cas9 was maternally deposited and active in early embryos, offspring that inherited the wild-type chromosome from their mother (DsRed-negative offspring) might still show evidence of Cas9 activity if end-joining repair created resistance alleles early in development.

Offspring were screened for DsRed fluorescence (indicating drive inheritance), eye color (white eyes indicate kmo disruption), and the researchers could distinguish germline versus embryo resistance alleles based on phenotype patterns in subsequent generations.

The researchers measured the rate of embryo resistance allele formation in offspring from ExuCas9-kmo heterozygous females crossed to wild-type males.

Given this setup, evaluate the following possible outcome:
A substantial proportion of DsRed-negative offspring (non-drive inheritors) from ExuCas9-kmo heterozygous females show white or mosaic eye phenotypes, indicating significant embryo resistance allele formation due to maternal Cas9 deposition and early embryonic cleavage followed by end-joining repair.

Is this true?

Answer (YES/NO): NO